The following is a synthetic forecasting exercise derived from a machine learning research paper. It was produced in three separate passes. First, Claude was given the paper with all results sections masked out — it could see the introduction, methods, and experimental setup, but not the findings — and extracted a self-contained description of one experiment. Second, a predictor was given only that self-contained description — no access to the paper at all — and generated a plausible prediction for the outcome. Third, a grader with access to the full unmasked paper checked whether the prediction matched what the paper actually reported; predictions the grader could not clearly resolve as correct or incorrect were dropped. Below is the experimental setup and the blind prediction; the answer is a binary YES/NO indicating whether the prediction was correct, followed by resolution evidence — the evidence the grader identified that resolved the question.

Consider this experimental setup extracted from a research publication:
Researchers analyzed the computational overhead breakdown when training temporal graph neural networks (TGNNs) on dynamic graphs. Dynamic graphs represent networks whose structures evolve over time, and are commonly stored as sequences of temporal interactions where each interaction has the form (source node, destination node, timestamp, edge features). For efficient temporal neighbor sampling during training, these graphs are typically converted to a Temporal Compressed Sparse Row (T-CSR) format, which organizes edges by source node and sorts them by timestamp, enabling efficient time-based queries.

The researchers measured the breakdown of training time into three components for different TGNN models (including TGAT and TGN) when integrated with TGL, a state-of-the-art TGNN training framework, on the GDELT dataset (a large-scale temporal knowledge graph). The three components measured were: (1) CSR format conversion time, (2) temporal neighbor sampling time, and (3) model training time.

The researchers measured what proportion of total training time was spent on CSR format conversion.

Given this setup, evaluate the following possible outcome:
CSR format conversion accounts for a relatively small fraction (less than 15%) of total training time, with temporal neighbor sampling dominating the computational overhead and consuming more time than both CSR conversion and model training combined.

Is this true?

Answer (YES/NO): NO